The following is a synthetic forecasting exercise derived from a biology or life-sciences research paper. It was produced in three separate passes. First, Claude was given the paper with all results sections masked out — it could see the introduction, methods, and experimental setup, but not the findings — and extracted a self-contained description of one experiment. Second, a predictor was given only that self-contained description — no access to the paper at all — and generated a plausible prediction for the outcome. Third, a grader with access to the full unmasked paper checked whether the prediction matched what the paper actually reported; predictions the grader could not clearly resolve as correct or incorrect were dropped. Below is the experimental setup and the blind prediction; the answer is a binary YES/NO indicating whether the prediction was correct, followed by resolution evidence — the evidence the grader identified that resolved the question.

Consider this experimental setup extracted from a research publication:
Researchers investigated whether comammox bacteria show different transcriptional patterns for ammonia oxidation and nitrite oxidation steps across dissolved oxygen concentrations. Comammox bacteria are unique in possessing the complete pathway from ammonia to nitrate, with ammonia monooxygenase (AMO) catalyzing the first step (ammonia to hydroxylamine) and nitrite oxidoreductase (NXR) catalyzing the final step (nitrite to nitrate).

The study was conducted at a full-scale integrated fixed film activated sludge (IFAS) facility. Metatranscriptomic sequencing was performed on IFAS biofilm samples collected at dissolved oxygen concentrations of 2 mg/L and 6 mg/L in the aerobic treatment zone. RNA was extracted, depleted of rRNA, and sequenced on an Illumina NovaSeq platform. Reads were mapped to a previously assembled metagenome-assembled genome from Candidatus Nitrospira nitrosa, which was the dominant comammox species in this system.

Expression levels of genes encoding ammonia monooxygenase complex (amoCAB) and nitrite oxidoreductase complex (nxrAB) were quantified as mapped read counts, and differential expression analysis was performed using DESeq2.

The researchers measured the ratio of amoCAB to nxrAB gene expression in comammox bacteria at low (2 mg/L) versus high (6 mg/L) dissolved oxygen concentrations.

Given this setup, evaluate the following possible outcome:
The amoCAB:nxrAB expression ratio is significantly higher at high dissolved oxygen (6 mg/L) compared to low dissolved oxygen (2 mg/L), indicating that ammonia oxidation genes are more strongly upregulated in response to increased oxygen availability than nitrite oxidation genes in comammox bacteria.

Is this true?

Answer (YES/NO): YES